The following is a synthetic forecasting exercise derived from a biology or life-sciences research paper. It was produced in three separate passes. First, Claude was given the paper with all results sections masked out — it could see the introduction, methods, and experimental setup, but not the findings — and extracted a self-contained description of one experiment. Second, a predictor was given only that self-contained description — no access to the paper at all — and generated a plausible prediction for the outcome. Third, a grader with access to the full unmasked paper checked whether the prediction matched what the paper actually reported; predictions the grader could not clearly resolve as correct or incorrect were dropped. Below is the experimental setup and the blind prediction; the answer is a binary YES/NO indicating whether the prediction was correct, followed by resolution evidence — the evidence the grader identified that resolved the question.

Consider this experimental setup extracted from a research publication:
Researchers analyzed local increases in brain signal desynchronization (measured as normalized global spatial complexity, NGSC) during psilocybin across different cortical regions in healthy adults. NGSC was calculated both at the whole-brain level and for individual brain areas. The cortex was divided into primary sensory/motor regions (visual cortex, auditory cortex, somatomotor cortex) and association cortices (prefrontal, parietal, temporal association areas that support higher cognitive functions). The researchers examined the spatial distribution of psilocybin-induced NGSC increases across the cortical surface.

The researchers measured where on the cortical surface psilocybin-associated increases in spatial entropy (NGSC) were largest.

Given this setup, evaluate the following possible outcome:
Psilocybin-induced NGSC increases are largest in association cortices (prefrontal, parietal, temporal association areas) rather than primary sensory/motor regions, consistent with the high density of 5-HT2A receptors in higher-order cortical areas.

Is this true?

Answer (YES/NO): YES